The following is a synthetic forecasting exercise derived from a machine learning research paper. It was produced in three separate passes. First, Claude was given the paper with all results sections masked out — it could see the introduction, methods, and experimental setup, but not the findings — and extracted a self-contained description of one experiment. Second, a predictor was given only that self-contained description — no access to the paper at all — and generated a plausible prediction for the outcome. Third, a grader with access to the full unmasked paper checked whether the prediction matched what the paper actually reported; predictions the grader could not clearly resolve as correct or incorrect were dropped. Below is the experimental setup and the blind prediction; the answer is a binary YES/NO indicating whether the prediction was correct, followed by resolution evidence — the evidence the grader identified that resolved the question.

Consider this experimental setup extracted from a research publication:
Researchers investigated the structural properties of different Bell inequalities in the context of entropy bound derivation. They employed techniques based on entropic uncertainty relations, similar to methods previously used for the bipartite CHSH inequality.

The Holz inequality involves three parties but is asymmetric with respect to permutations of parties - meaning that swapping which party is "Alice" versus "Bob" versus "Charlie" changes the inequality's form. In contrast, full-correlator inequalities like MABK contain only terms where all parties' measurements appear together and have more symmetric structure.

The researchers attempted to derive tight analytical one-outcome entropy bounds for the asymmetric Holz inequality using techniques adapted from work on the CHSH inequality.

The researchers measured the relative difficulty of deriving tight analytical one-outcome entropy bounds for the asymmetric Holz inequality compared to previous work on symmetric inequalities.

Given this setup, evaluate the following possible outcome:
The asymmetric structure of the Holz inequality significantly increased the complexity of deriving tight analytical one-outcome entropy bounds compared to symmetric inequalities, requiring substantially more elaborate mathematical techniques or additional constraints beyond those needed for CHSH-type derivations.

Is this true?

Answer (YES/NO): YES